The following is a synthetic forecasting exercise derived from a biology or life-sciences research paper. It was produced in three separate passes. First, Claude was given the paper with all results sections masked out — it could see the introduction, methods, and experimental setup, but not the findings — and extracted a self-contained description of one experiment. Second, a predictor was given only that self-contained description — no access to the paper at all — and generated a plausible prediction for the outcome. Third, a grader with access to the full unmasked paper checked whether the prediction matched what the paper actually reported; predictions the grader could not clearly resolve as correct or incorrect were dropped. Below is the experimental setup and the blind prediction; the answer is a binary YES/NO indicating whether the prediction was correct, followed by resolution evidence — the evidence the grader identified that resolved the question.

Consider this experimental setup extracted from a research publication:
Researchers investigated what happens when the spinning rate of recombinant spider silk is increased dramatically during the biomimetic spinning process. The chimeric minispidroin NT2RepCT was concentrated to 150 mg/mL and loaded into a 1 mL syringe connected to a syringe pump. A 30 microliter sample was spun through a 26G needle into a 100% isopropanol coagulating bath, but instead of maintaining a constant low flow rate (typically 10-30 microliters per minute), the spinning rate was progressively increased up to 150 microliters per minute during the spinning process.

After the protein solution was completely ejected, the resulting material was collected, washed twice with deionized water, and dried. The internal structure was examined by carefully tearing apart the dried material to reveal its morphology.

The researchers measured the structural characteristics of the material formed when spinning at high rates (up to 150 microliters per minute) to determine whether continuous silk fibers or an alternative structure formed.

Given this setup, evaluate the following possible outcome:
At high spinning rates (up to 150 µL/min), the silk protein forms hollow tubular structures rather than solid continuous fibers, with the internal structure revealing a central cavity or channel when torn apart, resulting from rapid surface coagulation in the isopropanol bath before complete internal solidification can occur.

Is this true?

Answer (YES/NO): NO